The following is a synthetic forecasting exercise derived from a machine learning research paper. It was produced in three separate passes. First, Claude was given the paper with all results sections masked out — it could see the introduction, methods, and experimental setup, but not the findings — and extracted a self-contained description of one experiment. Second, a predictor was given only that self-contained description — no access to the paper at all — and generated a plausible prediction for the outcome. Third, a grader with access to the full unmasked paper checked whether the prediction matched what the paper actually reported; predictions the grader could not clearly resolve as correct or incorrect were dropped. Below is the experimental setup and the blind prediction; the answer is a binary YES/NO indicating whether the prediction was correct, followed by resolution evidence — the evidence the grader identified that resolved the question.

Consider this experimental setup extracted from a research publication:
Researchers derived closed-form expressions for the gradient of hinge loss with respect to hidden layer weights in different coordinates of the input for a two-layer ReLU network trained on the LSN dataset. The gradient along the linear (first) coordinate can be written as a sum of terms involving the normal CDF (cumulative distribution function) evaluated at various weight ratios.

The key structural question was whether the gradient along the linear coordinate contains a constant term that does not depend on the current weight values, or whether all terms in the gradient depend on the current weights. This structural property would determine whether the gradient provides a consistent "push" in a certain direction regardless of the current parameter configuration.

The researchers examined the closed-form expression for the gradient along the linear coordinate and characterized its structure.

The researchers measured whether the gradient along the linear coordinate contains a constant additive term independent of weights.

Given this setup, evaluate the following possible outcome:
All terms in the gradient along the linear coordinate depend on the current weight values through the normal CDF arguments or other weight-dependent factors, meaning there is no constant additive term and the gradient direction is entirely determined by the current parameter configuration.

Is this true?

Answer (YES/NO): NO